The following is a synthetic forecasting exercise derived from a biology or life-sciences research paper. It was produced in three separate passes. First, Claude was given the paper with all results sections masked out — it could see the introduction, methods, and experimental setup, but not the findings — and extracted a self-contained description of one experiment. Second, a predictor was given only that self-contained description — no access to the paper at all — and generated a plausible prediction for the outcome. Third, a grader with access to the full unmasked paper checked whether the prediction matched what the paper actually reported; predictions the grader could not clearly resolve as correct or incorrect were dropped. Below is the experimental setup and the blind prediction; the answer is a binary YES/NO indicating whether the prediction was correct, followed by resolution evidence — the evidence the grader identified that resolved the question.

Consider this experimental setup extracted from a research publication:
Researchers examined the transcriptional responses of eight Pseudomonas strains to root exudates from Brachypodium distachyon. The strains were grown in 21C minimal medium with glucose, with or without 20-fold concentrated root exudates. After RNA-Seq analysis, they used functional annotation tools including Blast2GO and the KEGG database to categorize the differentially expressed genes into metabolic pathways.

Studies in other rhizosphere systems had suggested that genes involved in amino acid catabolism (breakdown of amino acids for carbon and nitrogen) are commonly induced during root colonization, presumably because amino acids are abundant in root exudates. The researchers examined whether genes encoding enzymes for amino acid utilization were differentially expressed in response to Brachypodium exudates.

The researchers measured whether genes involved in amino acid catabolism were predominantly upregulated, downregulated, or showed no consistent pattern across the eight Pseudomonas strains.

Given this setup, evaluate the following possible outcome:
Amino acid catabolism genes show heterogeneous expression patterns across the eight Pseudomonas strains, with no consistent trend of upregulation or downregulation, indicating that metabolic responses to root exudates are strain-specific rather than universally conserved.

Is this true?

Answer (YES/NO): YES